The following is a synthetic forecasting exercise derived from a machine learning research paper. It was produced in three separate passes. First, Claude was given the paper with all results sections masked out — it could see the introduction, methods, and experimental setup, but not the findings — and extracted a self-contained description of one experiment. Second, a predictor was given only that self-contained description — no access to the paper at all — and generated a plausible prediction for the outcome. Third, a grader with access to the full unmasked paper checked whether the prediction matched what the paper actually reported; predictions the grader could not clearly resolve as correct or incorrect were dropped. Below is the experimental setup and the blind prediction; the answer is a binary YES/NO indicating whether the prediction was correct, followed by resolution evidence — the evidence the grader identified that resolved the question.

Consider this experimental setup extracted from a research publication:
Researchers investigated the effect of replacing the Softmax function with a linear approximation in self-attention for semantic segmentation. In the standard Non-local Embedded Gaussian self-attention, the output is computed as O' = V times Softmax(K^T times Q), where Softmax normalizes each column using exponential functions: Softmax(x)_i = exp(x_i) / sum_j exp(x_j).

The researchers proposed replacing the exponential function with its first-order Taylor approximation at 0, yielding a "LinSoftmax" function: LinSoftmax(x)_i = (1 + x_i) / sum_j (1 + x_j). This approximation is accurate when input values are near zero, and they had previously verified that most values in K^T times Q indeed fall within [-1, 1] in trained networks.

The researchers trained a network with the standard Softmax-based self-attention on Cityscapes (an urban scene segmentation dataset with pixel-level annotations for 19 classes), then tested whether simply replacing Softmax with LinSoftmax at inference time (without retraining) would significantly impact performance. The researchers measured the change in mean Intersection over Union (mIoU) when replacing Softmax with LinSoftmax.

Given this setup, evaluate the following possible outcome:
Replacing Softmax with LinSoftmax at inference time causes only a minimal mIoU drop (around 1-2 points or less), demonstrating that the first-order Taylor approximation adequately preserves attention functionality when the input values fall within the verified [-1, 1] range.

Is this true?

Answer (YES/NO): YES